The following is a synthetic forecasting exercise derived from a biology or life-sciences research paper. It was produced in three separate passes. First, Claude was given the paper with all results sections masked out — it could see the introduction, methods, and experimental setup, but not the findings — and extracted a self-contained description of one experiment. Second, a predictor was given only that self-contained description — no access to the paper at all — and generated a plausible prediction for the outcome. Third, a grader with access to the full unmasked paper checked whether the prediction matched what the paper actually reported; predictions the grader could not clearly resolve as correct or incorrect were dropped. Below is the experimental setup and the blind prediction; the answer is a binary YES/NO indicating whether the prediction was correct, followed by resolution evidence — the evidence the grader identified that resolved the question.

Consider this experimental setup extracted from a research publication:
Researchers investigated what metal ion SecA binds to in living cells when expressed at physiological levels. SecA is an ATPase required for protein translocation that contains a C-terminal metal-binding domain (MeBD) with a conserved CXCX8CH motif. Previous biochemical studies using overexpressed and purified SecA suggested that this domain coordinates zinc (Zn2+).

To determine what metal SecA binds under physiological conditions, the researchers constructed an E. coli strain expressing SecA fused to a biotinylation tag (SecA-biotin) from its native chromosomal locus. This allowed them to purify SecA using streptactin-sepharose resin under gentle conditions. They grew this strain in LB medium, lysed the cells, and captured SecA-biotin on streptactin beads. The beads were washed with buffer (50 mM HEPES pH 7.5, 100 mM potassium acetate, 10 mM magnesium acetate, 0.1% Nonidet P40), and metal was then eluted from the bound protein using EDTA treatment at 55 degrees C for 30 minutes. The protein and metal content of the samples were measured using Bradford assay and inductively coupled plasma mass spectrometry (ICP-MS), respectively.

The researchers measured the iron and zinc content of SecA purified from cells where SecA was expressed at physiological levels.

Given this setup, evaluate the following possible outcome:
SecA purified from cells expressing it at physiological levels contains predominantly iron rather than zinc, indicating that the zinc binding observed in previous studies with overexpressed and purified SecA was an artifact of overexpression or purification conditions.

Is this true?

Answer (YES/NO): YES